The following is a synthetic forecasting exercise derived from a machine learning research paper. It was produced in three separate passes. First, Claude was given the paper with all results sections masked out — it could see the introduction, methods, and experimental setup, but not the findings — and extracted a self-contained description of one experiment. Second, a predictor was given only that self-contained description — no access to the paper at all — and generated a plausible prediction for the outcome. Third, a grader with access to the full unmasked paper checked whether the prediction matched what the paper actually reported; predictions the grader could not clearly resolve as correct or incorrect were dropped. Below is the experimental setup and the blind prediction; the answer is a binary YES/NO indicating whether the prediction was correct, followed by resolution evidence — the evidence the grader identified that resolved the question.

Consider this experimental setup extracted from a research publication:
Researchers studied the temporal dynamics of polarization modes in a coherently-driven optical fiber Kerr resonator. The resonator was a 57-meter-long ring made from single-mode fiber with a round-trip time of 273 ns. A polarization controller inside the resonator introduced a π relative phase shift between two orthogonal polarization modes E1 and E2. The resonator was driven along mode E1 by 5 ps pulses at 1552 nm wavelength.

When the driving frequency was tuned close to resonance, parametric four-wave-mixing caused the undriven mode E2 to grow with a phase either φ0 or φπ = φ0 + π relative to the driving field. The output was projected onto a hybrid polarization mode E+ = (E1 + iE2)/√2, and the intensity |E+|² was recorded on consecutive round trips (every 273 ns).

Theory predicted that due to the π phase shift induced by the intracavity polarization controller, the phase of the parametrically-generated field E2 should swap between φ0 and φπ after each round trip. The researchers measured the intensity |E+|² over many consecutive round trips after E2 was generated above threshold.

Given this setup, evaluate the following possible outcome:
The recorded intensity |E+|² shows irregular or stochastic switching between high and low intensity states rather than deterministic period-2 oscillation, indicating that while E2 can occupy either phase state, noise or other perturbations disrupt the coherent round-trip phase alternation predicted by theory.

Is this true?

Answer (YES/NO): NO